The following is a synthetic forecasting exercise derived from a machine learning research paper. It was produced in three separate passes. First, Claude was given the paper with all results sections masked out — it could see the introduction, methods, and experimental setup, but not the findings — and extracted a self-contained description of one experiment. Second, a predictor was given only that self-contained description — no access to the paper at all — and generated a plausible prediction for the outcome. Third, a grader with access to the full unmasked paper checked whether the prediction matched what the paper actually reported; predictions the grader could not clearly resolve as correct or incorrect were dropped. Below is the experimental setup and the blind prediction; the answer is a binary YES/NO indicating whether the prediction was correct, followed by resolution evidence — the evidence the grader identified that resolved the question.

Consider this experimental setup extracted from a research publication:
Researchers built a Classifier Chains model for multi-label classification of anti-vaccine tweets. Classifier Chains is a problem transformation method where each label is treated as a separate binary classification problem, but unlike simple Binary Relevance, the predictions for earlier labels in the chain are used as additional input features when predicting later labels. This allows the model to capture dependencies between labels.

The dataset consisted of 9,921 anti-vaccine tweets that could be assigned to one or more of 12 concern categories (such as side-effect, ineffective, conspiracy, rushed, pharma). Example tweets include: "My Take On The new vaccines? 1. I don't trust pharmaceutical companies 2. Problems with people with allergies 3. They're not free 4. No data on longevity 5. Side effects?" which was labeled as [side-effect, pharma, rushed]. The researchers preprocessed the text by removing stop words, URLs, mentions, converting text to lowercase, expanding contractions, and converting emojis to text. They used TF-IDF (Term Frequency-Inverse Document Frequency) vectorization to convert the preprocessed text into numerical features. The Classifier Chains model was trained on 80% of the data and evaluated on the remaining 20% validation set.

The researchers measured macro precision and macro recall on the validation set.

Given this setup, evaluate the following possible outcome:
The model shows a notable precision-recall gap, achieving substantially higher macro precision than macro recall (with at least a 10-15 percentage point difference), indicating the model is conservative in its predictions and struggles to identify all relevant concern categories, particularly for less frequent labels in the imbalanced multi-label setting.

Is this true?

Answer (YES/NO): YES